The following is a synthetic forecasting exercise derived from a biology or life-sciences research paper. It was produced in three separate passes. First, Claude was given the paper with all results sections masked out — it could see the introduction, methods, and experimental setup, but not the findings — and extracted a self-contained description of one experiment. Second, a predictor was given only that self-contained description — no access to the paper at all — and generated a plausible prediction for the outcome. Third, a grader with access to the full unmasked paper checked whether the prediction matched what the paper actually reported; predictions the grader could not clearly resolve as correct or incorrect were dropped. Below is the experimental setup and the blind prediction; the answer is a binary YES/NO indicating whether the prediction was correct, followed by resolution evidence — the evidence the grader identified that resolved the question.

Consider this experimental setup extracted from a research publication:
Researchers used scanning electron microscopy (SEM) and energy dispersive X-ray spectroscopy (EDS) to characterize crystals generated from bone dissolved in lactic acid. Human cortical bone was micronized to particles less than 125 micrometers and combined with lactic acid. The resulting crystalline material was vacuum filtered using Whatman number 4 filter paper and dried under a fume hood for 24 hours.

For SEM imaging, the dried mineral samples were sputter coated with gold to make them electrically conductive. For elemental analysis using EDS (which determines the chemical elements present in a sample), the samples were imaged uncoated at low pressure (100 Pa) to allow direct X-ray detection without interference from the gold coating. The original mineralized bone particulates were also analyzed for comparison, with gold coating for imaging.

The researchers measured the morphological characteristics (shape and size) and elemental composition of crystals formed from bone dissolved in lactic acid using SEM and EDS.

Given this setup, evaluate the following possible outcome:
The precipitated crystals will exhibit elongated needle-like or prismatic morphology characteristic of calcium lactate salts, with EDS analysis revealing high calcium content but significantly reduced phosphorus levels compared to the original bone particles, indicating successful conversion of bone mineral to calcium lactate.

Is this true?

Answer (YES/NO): NO